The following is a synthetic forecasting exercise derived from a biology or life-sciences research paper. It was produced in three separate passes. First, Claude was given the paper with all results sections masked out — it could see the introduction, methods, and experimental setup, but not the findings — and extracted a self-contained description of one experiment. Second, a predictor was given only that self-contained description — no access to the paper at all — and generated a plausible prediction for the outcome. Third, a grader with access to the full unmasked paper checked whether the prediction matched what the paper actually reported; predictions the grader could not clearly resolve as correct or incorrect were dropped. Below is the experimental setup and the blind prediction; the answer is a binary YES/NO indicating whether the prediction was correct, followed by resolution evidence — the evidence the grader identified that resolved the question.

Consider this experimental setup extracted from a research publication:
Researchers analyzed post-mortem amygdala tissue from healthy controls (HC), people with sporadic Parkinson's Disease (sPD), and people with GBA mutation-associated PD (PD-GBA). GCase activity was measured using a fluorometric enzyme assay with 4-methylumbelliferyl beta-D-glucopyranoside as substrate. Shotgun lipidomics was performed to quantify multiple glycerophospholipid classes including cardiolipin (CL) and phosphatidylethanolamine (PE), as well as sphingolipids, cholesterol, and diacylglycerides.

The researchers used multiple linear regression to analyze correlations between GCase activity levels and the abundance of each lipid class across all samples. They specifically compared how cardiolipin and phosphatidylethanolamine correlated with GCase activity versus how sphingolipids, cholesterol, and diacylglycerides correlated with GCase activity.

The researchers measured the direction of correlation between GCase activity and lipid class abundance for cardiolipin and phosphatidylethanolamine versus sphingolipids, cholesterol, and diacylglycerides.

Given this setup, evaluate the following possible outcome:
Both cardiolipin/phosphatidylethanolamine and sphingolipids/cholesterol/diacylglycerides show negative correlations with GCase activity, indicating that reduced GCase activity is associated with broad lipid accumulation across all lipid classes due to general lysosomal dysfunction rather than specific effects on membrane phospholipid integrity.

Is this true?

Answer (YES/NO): NO